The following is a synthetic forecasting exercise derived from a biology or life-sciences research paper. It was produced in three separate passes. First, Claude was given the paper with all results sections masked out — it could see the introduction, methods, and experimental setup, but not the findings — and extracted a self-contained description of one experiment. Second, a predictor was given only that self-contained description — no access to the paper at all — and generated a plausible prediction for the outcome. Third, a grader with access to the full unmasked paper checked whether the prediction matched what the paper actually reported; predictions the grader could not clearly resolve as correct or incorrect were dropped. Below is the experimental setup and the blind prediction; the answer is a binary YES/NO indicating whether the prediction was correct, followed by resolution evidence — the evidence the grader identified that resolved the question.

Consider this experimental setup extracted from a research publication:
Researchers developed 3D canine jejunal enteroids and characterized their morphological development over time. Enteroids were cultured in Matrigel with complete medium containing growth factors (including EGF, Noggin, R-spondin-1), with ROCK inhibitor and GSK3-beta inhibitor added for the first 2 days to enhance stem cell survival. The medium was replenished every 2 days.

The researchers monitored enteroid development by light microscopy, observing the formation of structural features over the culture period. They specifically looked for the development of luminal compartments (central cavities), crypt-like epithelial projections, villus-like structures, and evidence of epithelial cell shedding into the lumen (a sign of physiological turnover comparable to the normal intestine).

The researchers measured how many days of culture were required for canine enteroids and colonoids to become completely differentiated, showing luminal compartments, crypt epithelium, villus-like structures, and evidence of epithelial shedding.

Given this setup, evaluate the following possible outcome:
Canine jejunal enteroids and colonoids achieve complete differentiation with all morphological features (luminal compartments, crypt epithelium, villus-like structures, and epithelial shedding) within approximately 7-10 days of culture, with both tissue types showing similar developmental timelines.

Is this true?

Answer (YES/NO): NO